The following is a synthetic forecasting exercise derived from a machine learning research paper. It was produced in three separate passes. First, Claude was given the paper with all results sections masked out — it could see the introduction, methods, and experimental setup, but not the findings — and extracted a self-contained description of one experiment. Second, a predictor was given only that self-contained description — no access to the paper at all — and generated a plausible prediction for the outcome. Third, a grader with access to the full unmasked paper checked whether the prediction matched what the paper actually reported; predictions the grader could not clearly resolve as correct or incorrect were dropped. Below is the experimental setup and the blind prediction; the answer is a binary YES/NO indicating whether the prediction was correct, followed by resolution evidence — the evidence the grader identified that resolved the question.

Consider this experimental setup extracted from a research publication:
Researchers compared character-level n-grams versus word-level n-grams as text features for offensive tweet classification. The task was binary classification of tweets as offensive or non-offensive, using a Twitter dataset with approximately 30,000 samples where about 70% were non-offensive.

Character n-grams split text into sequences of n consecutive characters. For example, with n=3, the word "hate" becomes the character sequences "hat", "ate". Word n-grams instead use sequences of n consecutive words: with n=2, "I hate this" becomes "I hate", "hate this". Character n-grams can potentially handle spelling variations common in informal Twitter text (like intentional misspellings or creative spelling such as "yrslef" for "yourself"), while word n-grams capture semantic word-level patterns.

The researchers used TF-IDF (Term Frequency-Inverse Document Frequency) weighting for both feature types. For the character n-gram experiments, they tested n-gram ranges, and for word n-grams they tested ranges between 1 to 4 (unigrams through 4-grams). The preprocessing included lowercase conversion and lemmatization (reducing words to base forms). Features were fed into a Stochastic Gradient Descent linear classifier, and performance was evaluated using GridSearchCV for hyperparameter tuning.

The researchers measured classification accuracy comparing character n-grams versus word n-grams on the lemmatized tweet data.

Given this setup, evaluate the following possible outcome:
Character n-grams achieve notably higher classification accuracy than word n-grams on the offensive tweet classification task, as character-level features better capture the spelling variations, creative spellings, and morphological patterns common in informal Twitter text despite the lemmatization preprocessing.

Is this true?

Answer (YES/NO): NO